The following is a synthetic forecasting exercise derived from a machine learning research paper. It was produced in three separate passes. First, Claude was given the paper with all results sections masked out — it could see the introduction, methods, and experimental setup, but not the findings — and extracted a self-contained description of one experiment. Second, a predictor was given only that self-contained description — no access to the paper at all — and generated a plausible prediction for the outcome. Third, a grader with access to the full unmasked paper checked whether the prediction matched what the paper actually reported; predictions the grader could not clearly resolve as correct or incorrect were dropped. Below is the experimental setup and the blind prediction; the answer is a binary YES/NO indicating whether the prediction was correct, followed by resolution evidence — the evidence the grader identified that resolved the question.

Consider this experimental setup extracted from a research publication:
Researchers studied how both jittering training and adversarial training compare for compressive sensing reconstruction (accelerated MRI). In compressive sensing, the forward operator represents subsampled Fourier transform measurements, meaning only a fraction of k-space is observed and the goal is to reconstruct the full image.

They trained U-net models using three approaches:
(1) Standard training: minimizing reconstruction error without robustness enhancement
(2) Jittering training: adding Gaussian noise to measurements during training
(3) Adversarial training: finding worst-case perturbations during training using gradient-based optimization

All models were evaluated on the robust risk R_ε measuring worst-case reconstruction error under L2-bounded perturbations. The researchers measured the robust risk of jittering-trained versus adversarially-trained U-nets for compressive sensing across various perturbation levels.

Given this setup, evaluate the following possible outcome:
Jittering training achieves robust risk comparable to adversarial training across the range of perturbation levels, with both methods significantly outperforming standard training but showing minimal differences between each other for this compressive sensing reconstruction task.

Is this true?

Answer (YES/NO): NO